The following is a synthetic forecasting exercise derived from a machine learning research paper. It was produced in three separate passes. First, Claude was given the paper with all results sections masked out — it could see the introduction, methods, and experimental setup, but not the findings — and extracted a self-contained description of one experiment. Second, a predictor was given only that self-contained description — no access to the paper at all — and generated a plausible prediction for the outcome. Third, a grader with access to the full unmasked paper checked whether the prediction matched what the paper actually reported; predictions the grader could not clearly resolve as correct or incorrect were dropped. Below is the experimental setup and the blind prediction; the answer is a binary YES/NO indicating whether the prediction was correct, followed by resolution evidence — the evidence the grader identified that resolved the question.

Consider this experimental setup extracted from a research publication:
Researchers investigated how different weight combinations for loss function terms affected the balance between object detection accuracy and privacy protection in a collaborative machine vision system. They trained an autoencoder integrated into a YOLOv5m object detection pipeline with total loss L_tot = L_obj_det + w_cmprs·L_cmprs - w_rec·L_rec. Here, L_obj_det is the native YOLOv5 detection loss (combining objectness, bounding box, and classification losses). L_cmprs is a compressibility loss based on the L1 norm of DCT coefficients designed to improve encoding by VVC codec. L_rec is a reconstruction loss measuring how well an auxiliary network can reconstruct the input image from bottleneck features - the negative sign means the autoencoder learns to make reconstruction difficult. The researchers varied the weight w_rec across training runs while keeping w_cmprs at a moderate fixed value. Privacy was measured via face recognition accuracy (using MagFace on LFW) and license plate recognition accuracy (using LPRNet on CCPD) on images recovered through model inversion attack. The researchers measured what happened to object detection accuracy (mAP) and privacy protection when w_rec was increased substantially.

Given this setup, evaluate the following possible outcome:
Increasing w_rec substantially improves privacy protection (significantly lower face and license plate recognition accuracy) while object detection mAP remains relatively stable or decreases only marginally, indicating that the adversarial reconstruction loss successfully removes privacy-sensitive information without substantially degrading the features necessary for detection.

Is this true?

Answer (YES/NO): YES